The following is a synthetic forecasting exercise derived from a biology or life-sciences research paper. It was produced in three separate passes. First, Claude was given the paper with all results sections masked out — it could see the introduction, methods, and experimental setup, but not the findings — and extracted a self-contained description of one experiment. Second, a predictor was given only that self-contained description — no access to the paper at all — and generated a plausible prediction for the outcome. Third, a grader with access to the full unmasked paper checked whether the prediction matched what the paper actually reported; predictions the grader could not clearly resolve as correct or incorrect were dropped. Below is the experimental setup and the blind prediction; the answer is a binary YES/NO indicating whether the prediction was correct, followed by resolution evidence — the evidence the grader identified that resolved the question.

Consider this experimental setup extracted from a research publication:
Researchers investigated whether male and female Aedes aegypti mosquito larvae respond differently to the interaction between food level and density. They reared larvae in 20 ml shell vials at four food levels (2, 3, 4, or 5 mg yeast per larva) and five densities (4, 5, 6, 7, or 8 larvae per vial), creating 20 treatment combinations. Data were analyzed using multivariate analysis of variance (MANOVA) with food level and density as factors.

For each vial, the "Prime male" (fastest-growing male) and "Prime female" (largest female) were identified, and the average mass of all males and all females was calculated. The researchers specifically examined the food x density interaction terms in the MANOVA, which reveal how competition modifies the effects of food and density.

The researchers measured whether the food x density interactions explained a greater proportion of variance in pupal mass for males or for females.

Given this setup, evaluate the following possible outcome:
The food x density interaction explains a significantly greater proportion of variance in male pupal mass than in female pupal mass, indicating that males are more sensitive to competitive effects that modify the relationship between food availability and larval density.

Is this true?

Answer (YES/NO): YES